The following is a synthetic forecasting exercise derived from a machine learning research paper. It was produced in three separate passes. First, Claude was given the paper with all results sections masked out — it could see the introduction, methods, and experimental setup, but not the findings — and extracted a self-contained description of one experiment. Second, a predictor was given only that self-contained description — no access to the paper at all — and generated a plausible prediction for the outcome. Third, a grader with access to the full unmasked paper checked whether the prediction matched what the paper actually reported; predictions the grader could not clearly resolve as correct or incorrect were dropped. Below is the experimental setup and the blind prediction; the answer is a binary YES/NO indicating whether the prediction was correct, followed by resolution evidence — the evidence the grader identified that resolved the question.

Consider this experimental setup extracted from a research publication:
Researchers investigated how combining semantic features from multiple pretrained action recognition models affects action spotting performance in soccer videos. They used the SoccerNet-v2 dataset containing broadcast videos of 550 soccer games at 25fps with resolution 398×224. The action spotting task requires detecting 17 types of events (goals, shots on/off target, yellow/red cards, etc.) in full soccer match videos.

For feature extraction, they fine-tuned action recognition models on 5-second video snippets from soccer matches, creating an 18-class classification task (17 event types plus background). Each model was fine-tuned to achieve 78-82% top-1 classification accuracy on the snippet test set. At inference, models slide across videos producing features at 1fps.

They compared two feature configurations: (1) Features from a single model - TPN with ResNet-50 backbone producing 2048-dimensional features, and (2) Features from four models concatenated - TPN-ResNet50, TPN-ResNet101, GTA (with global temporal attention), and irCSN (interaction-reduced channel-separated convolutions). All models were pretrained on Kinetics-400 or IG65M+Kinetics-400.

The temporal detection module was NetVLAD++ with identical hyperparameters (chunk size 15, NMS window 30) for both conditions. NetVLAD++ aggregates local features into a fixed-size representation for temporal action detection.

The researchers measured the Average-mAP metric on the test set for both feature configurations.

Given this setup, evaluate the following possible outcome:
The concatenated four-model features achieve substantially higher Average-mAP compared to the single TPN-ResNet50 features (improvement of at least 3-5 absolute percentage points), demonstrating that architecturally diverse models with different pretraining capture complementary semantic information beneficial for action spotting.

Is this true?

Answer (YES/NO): YES